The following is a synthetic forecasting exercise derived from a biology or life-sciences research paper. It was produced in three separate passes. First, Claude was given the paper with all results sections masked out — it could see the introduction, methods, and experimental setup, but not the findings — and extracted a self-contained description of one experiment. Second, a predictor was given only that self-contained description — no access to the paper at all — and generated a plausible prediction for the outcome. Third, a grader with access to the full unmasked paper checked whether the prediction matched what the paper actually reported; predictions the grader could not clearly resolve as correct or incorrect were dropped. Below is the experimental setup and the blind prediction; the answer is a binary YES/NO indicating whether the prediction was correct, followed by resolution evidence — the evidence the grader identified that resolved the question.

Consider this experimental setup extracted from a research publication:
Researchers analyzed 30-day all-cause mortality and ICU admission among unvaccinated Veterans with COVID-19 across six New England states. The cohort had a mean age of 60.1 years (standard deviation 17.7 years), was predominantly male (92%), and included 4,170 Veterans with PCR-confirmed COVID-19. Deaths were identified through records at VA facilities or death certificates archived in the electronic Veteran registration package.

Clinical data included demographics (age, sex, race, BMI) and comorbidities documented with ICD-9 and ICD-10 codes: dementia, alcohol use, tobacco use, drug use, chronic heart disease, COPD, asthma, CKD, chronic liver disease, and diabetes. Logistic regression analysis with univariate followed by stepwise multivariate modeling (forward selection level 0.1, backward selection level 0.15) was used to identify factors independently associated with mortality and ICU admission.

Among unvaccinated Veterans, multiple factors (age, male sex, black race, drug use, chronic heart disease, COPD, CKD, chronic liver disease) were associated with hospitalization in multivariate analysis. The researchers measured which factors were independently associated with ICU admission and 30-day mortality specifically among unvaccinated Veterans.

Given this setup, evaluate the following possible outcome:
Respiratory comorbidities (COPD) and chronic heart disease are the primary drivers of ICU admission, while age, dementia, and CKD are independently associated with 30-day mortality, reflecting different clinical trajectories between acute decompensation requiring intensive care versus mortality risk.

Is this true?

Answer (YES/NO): NO